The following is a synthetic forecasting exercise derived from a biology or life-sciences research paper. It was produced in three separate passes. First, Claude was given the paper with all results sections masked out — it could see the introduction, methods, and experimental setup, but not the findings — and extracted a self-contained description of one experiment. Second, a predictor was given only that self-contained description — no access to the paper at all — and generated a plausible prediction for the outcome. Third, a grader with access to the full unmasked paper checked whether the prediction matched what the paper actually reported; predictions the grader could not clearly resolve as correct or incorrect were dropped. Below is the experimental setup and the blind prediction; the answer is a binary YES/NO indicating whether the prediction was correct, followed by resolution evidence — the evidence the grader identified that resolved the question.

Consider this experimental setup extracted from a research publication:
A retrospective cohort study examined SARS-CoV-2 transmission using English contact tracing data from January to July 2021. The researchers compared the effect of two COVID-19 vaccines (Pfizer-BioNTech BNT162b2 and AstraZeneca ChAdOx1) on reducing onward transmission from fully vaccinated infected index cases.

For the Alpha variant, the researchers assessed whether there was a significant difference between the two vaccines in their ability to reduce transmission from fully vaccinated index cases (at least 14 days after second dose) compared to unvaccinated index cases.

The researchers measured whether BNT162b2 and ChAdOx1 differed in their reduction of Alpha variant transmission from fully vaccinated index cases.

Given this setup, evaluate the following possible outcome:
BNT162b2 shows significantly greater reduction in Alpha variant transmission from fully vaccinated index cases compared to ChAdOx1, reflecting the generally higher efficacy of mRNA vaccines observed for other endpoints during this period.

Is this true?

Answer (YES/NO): NO